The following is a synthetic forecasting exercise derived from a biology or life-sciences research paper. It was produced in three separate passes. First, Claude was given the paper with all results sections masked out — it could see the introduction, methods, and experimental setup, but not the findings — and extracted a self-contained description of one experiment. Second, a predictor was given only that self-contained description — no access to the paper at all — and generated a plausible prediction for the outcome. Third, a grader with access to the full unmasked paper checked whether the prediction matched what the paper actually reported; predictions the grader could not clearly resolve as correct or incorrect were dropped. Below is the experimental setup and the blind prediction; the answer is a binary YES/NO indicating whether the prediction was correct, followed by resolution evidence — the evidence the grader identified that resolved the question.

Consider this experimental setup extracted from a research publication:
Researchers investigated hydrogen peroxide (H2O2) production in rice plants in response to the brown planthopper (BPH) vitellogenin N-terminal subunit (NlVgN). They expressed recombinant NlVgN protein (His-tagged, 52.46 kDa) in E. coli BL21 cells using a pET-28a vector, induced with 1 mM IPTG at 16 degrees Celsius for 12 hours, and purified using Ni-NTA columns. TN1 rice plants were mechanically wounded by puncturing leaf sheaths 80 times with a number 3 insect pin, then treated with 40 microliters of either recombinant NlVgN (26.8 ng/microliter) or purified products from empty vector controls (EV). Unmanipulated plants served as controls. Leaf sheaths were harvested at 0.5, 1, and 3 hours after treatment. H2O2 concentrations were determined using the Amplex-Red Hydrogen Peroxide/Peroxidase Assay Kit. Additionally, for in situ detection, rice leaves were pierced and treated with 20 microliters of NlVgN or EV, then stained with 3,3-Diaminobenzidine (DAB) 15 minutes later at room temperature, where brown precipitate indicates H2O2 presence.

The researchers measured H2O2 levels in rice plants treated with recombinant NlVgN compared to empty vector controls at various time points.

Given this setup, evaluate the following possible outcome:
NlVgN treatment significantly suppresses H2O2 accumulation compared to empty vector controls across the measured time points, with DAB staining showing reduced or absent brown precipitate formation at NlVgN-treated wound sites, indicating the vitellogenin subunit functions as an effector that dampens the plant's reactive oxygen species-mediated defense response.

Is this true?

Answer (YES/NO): NO